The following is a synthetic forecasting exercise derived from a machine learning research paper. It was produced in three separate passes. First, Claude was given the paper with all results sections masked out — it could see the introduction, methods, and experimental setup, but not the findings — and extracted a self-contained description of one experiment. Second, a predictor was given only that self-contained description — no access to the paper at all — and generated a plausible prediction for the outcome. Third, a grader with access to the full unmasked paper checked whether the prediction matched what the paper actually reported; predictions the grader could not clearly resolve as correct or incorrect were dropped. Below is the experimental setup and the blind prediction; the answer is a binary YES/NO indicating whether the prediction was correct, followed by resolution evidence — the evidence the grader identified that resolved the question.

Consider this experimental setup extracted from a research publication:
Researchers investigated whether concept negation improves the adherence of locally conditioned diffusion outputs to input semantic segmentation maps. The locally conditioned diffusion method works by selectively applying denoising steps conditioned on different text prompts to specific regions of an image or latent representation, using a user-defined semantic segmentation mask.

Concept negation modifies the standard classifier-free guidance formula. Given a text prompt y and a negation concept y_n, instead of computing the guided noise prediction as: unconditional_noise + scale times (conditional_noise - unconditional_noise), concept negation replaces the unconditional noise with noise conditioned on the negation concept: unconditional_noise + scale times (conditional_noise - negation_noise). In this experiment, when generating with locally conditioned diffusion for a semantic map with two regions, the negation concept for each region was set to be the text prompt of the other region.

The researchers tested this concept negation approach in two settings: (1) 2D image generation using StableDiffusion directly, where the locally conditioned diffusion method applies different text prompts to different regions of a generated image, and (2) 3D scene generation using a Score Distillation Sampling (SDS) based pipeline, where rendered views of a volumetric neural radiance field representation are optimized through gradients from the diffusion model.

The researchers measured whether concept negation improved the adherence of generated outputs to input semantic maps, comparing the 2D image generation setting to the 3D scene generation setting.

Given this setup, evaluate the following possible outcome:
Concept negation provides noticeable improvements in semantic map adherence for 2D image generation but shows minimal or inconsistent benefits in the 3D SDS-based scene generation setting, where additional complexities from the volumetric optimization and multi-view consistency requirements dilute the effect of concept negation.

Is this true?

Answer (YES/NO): YES